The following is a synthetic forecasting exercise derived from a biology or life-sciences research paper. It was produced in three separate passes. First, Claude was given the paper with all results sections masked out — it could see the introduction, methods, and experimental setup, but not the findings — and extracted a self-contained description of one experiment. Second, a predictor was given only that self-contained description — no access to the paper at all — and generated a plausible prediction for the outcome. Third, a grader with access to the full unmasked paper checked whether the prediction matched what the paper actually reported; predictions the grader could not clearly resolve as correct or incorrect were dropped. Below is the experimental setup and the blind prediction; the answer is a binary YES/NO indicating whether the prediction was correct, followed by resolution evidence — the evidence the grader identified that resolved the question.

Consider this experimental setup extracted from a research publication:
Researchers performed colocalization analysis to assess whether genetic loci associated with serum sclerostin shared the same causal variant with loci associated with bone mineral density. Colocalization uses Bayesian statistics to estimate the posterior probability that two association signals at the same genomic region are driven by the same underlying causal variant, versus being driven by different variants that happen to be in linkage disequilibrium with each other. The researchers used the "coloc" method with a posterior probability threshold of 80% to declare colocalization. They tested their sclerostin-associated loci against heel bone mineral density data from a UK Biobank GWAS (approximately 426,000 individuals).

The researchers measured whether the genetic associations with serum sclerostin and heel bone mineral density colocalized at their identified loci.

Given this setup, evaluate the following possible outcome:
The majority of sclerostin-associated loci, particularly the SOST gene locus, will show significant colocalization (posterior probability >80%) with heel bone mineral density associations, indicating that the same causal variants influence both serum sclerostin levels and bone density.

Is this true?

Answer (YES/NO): NO